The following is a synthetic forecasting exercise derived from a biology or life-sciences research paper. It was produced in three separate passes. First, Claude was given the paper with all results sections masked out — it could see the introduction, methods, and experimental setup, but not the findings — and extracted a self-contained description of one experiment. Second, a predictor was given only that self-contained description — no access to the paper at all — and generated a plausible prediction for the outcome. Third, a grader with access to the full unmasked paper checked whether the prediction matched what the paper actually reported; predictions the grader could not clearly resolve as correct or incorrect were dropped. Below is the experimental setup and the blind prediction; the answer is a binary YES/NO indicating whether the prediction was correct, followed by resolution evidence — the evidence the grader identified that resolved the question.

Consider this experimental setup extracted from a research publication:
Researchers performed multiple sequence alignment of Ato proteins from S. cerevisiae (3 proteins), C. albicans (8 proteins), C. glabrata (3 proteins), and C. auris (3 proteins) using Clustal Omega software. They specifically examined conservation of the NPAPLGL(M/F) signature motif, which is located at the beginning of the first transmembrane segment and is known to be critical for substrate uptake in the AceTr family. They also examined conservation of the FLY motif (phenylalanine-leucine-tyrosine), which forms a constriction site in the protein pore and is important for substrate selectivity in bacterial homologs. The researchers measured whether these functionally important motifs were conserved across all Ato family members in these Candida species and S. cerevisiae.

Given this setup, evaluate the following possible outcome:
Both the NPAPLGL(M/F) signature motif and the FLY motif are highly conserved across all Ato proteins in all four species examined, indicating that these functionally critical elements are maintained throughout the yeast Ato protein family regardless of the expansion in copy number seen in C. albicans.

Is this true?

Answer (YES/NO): NO